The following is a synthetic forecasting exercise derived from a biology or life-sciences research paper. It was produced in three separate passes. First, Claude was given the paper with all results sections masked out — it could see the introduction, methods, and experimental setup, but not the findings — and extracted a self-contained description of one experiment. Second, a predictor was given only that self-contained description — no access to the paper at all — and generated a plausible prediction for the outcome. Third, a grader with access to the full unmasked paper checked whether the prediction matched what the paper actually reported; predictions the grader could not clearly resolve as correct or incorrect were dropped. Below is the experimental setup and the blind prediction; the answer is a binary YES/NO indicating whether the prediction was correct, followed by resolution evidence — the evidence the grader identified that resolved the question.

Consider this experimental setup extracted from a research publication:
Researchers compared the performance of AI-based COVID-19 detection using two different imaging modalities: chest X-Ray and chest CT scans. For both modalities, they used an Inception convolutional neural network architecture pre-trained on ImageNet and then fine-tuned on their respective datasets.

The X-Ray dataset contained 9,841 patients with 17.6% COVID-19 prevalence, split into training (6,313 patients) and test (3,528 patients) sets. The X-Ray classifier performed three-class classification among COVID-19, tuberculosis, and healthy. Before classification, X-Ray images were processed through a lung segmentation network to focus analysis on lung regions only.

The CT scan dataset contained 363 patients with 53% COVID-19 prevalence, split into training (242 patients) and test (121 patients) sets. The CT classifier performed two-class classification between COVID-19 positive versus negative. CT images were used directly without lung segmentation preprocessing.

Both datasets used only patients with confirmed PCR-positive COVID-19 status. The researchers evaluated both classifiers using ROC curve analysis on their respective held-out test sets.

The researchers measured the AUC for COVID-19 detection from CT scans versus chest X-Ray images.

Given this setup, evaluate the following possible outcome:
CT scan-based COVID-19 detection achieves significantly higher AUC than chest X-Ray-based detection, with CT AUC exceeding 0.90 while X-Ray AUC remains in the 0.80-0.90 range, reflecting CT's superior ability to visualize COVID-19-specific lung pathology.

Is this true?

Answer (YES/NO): NO